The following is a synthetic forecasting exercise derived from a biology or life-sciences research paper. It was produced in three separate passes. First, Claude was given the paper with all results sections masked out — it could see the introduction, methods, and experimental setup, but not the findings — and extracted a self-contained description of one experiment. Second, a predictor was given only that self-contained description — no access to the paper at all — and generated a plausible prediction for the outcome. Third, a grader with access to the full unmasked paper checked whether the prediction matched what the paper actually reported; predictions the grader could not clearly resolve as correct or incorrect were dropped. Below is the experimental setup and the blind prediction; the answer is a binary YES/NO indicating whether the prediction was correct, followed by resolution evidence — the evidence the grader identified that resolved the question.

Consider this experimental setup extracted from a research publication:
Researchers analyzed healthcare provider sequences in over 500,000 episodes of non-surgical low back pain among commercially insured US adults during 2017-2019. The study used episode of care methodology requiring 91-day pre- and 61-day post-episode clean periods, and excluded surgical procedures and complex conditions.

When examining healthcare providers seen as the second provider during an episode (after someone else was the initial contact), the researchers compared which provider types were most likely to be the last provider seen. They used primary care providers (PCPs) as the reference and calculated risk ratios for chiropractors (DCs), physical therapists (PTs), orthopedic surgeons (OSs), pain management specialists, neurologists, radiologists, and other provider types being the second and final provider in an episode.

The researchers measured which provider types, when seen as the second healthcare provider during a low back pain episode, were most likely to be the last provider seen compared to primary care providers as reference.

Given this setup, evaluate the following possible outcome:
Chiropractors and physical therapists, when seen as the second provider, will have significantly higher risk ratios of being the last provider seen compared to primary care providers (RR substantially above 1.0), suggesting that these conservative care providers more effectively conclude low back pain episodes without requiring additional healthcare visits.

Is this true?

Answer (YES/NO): NO